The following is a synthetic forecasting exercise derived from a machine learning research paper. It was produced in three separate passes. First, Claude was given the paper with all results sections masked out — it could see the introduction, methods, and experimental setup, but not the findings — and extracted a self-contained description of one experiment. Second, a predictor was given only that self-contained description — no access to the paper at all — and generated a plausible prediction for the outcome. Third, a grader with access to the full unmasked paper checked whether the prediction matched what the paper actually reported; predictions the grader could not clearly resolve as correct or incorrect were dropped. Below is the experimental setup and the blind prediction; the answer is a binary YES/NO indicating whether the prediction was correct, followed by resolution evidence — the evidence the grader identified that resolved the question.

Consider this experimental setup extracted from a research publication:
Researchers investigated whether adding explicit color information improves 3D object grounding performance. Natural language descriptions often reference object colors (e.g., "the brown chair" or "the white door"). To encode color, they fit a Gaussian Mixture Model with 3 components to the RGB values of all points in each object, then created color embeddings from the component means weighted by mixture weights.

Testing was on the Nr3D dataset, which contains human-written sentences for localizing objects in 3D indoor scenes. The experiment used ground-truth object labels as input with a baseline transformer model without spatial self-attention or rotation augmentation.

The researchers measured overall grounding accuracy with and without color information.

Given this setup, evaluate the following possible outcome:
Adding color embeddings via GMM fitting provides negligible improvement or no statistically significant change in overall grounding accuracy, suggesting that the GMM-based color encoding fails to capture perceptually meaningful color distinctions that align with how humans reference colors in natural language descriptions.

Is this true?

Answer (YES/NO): NO